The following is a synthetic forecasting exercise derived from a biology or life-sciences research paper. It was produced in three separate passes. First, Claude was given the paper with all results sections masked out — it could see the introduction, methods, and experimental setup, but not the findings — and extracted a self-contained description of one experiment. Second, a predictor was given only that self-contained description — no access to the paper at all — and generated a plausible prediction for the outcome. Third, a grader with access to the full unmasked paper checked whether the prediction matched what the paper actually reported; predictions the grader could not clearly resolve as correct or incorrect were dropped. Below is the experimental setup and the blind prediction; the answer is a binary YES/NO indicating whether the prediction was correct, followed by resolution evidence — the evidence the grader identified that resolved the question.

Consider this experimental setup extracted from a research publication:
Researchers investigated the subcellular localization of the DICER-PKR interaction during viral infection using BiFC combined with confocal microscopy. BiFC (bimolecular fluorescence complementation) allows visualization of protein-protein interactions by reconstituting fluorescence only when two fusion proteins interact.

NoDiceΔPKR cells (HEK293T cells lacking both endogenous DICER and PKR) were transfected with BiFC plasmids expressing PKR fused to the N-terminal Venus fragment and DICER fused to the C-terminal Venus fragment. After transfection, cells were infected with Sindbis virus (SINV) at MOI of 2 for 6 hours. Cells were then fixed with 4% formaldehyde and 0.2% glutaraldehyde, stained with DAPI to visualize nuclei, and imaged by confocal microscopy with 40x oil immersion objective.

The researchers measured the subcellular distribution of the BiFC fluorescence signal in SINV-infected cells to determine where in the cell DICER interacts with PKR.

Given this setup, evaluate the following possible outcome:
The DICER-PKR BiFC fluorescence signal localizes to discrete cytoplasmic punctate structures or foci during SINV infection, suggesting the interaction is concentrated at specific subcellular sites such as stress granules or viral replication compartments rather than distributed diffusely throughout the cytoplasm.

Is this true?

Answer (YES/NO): NO